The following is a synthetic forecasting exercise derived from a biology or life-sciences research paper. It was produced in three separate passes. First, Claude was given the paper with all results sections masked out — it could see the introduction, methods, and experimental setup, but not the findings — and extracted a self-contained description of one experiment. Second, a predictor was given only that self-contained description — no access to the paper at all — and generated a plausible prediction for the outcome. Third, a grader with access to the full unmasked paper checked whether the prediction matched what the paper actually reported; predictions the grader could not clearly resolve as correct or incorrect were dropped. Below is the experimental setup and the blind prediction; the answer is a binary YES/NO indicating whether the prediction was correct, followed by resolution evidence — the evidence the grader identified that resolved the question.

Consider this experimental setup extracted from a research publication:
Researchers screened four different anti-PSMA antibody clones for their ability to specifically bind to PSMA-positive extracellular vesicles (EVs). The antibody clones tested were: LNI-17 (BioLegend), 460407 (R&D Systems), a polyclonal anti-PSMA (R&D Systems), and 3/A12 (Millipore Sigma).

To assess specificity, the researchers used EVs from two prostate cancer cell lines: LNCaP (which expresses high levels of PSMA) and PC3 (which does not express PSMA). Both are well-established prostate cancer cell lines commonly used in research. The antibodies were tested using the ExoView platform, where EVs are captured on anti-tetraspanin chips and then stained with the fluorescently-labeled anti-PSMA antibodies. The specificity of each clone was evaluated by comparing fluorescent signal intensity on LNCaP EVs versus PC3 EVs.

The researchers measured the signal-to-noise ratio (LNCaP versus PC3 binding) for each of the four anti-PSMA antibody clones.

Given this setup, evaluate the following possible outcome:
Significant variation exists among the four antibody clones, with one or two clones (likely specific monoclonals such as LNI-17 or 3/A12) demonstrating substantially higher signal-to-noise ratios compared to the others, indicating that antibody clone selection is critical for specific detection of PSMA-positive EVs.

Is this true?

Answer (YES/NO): YES